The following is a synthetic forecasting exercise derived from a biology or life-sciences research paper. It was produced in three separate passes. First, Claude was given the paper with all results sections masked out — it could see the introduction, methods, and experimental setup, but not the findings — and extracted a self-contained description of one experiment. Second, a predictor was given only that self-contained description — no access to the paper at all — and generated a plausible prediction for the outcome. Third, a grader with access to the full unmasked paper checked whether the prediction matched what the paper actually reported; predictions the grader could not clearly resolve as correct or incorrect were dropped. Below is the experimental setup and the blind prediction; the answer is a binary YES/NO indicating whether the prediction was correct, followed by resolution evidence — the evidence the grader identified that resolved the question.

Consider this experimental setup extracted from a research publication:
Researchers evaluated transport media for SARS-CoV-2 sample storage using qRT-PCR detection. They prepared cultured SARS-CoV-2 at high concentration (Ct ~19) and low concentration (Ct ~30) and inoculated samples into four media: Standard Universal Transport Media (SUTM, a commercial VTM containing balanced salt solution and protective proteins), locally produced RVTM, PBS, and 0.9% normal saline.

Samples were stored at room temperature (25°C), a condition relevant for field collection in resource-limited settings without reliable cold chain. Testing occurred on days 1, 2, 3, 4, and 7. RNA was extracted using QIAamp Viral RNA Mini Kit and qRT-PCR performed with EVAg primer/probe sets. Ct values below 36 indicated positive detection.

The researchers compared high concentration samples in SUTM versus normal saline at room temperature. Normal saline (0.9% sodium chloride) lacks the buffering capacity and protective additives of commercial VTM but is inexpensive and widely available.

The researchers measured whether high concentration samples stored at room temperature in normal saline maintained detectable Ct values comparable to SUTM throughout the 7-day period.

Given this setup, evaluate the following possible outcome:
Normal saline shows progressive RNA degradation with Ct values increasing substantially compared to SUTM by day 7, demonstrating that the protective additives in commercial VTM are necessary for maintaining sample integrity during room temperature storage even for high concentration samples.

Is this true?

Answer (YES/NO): NO